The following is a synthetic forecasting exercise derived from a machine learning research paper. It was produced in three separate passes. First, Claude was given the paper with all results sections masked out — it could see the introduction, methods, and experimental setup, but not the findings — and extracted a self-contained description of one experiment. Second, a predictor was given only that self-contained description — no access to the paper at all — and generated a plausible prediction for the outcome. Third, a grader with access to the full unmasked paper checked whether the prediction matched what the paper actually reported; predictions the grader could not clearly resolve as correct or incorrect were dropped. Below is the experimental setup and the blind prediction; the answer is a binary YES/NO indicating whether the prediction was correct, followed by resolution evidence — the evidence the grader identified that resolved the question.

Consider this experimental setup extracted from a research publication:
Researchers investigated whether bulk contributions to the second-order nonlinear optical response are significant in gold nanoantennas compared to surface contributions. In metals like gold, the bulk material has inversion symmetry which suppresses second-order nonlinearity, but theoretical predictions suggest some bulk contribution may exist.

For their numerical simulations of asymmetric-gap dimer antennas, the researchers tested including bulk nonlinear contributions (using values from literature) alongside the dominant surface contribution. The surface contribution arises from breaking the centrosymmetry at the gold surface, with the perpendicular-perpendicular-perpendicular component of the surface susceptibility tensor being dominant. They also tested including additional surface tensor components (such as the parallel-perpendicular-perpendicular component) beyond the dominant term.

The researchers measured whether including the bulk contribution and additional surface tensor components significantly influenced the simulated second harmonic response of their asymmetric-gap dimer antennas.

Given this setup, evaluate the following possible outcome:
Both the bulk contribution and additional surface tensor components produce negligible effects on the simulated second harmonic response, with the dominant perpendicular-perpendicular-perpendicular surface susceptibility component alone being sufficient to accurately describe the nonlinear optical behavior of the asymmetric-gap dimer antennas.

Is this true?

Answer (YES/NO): YES